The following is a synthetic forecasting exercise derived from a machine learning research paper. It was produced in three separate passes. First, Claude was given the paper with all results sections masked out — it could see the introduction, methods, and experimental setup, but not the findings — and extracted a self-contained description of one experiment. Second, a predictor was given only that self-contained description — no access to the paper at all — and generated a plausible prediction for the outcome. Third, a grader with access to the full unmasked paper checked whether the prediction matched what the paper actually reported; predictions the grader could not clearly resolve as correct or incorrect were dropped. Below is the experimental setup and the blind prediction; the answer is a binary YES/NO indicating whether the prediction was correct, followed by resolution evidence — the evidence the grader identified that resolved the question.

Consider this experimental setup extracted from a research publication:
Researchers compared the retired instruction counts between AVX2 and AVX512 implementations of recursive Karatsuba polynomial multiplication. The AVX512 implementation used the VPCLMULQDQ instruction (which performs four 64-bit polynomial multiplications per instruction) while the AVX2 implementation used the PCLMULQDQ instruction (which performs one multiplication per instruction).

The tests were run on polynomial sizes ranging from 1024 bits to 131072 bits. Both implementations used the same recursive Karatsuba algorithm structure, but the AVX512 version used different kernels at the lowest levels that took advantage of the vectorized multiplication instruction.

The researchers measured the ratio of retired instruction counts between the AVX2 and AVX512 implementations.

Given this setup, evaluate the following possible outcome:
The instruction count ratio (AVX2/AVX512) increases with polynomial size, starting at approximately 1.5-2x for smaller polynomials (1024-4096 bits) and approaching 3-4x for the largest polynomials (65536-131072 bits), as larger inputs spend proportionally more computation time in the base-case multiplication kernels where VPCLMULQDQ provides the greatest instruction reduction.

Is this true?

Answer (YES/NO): NO